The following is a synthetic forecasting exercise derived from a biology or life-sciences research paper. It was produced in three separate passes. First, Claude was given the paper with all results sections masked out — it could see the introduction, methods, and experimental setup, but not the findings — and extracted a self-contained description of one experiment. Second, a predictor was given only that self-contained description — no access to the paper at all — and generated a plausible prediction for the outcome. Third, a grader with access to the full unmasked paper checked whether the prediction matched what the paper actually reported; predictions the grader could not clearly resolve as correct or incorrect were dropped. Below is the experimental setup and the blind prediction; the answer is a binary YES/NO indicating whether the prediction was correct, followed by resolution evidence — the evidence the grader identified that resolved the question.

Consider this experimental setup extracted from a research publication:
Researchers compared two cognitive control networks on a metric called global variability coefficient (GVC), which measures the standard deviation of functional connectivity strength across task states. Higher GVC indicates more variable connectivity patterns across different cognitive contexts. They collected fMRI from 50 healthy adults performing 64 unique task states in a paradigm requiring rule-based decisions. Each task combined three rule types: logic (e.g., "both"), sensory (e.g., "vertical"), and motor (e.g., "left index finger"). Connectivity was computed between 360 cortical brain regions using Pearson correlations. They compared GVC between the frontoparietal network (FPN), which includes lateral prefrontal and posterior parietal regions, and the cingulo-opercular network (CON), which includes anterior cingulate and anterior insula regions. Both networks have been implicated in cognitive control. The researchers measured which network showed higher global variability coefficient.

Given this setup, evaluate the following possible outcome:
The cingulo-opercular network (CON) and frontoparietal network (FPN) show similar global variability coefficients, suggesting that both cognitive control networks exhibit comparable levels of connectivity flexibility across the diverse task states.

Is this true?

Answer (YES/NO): NO